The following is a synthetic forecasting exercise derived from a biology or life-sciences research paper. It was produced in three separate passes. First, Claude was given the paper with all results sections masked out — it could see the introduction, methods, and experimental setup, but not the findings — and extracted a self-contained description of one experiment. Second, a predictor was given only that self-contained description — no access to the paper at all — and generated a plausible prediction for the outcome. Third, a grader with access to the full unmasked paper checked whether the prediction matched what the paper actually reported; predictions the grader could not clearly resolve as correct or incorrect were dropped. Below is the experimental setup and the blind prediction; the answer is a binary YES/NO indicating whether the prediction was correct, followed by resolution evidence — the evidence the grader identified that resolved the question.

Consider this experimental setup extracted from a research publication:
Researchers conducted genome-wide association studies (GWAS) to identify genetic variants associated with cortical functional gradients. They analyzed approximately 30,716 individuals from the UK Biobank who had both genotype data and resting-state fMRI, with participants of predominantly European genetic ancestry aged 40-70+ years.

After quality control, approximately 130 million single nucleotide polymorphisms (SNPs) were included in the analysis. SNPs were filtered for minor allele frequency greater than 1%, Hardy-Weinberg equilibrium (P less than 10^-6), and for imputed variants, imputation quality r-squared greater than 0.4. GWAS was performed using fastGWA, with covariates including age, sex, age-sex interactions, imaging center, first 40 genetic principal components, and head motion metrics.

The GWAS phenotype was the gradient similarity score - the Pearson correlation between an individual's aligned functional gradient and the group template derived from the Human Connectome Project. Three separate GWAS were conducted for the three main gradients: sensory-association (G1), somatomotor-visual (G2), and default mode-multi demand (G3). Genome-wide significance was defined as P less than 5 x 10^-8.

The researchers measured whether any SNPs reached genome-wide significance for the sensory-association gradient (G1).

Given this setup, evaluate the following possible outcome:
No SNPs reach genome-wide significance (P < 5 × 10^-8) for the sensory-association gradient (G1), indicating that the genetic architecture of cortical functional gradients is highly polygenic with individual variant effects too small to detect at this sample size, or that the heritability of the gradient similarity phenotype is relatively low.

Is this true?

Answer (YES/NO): NO